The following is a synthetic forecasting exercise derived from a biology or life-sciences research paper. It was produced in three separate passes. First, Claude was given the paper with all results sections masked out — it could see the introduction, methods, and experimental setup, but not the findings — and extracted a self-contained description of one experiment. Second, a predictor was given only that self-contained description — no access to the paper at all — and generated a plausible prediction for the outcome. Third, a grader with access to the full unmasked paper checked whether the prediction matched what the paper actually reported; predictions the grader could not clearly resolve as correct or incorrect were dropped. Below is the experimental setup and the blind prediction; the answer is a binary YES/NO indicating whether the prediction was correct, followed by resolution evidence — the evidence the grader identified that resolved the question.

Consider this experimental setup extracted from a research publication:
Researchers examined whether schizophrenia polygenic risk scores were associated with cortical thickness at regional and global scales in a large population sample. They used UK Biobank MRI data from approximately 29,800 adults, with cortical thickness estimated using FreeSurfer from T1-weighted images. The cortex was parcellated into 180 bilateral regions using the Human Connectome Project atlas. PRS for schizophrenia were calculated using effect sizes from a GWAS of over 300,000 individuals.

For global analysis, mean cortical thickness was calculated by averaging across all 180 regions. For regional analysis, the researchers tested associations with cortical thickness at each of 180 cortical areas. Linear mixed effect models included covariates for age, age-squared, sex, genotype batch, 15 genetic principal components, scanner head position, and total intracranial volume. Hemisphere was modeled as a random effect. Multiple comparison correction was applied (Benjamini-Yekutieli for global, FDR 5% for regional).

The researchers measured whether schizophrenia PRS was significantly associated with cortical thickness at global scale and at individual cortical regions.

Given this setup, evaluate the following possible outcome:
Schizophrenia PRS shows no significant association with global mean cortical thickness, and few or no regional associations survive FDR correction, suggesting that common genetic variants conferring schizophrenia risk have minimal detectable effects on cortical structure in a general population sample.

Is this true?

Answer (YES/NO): NO